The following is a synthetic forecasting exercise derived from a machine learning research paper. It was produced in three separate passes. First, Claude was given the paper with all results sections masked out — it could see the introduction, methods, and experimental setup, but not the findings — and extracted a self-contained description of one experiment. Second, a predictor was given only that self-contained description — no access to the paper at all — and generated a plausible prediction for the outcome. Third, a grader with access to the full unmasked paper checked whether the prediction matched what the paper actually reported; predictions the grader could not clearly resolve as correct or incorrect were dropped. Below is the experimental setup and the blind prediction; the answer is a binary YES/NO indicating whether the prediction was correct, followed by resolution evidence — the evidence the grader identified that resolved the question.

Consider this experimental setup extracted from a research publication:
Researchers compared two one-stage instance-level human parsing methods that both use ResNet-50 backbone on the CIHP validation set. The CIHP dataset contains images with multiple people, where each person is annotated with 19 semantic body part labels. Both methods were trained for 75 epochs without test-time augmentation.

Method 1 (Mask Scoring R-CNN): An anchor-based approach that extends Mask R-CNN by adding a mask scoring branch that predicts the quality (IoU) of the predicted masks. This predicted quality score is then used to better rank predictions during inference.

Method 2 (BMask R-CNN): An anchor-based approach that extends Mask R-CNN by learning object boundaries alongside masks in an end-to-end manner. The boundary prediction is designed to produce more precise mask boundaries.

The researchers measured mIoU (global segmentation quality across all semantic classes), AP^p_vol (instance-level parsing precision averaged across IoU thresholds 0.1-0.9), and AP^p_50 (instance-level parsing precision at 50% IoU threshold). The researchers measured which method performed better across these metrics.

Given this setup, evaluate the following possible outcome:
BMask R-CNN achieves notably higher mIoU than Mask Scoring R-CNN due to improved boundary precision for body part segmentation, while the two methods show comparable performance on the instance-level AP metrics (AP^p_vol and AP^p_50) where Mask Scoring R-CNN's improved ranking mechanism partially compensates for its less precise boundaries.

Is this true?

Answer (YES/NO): NO